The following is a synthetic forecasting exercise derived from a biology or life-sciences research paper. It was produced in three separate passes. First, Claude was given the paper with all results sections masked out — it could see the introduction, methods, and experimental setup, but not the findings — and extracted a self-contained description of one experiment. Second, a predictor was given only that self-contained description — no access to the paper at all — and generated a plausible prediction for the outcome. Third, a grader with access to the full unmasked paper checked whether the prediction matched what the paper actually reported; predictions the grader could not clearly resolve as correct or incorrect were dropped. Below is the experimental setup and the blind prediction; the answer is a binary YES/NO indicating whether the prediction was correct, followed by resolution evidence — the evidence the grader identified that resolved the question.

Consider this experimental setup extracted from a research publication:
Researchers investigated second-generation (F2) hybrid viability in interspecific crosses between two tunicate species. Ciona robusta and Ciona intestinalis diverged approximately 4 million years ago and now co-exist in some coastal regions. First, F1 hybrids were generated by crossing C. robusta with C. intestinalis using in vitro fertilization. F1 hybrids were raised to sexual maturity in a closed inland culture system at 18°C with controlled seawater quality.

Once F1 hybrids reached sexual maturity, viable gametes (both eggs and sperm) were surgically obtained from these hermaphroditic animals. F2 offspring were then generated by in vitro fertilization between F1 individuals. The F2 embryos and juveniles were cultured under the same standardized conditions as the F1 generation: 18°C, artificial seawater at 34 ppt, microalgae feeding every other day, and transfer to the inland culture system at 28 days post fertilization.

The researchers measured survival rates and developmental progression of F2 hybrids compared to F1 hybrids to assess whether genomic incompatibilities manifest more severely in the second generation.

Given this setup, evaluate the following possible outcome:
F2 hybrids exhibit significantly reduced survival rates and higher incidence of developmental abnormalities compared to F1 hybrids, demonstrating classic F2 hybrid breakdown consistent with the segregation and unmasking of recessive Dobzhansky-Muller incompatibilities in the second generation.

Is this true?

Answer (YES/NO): NO